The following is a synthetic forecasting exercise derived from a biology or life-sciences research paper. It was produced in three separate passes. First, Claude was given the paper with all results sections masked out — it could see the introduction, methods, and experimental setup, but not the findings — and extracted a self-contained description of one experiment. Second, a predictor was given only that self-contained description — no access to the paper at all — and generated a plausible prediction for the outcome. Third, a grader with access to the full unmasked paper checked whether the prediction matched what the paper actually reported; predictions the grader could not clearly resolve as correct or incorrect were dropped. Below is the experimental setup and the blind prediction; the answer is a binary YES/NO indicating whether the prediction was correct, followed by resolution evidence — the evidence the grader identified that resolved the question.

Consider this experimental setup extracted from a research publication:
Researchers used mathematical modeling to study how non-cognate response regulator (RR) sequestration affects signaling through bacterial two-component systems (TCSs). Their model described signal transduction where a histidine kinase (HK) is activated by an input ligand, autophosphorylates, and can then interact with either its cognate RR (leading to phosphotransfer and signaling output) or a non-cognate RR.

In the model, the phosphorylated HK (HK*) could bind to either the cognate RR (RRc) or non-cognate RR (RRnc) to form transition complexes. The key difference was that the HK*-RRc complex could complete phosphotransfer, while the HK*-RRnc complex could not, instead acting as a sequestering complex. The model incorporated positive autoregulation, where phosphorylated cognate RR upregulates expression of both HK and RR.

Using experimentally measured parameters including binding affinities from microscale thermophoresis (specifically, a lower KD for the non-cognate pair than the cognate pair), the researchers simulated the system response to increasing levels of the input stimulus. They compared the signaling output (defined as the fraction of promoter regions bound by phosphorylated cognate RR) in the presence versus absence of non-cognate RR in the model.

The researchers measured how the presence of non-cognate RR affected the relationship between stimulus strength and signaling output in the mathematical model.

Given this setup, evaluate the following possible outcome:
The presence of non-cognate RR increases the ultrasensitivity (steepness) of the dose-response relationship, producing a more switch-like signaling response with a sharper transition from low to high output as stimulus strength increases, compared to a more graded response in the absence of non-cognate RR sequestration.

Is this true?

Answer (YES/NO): NO